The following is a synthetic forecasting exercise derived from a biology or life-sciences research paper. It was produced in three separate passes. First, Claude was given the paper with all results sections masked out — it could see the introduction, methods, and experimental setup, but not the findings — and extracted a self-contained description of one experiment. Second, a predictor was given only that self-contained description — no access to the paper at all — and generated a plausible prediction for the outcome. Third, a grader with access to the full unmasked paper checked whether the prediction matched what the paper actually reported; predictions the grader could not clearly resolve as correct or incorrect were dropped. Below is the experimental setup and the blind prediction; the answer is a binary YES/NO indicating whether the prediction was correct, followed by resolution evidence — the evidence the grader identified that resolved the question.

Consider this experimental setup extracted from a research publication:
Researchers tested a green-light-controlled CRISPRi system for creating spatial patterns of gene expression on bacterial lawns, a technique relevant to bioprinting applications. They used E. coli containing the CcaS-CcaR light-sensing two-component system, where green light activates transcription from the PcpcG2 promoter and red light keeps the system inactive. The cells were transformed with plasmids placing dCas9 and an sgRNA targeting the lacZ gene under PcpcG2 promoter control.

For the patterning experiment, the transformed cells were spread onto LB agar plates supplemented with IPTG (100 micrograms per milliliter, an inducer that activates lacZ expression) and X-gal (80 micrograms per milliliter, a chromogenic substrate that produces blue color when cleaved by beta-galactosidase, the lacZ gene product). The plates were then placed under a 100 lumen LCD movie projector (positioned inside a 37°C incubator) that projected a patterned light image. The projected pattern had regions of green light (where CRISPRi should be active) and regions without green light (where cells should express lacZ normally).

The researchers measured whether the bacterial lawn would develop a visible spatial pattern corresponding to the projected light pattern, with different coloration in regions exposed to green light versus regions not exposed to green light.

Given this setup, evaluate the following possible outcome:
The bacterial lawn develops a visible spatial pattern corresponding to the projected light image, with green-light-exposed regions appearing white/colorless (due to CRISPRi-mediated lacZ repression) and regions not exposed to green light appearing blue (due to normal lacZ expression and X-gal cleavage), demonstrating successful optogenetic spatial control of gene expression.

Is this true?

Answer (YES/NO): YES